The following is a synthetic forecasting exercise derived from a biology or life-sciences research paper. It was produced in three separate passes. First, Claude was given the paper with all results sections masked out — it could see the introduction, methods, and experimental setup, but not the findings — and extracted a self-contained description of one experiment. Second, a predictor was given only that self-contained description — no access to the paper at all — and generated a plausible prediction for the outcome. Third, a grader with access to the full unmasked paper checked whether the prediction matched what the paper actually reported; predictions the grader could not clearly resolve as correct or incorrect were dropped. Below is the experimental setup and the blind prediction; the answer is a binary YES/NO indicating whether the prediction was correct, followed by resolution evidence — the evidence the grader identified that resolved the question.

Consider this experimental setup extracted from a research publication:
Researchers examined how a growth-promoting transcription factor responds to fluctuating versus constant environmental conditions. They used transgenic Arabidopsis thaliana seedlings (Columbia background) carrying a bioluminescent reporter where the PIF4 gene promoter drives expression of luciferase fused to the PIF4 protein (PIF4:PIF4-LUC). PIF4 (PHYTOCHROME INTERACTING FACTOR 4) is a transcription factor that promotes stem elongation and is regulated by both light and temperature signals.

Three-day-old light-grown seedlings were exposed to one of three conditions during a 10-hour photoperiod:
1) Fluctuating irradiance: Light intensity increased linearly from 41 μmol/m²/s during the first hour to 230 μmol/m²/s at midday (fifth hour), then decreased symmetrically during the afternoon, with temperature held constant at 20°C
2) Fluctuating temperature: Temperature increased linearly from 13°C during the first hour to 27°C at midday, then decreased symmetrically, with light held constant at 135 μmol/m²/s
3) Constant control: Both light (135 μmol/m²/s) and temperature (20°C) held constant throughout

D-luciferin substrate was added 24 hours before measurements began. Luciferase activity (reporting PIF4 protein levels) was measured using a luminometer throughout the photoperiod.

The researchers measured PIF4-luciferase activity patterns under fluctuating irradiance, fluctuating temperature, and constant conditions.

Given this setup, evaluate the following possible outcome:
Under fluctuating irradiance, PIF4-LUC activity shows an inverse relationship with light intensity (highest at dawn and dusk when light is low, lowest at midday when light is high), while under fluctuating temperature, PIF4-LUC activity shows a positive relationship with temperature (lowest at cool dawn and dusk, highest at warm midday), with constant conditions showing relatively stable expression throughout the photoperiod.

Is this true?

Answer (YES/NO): NO